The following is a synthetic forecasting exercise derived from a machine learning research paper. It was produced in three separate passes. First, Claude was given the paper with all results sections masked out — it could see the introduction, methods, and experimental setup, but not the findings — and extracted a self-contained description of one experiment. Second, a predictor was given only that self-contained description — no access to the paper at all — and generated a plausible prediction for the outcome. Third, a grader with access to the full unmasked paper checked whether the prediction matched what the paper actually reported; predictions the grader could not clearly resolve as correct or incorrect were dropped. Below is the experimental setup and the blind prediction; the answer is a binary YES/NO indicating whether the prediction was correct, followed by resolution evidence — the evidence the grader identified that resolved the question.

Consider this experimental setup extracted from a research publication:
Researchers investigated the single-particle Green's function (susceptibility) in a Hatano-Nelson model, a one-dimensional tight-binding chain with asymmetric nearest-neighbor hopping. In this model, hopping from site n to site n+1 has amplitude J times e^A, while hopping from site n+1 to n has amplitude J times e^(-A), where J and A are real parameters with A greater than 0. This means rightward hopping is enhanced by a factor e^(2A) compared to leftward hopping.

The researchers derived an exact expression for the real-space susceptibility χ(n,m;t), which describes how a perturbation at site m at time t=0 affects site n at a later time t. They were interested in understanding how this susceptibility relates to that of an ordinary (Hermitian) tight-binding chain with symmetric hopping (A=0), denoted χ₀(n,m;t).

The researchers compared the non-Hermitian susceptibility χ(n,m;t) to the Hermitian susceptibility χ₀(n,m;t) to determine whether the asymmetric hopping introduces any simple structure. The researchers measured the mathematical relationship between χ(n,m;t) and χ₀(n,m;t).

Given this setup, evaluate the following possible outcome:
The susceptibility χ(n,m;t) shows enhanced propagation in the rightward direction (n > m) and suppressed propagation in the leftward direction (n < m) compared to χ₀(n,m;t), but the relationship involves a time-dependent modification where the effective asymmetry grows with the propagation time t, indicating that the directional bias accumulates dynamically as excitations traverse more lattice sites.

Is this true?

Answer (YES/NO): NO